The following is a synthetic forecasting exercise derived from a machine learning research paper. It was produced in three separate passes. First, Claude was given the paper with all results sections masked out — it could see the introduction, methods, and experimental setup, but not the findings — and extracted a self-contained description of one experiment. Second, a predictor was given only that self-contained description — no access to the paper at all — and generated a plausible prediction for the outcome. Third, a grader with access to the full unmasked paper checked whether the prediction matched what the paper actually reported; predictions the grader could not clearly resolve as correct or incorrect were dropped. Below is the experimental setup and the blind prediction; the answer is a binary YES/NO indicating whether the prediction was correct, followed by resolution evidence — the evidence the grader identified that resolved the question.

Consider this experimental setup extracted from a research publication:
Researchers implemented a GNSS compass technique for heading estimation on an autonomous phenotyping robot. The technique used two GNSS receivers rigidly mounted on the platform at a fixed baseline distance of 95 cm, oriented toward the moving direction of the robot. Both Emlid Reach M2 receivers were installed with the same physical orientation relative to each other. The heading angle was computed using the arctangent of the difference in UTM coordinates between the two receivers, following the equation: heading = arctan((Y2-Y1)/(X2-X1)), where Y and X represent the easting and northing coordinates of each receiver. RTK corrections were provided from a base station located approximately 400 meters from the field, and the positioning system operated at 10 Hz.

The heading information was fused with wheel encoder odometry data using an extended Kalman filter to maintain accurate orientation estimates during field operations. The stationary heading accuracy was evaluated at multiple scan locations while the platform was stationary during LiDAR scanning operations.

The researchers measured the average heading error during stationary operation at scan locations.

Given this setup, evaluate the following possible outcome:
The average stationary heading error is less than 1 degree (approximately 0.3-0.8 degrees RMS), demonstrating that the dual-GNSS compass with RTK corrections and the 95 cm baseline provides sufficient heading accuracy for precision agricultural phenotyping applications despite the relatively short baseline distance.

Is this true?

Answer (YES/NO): NO